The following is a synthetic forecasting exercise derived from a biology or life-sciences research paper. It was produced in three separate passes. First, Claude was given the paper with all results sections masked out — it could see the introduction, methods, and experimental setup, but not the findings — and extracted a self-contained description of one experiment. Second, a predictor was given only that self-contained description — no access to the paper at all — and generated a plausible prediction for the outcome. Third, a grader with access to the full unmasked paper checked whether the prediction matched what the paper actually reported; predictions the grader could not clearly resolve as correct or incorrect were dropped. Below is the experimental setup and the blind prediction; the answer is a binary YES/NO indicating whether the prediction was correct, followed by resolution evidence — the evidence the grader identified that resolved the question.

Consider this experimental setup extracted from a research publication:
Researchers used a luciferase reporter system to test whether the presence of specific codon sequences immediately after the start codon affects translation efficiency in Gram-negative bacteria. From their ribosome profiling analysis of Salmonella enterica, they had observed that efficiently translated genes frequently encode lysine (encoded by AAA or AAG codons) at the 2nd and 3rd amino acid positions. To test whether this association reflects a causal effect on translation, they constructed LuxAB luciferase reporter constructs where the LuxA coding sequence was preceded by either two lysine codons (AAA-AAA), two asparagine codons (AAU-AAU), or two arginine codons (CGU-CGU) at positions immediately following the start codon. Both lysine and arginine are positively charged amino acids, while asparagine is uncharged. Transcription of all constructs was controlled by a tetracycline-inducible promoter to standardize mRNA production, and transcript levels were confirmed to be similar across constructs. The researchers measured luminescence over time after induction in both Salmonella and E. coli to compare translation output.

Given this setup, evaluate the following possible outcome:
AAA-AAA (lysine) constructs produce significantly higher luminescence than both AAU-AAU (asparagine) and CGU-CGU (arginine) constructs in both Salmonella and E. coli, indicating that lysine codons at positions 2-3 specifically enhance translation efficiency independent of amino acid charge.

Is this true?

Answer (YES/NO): YES